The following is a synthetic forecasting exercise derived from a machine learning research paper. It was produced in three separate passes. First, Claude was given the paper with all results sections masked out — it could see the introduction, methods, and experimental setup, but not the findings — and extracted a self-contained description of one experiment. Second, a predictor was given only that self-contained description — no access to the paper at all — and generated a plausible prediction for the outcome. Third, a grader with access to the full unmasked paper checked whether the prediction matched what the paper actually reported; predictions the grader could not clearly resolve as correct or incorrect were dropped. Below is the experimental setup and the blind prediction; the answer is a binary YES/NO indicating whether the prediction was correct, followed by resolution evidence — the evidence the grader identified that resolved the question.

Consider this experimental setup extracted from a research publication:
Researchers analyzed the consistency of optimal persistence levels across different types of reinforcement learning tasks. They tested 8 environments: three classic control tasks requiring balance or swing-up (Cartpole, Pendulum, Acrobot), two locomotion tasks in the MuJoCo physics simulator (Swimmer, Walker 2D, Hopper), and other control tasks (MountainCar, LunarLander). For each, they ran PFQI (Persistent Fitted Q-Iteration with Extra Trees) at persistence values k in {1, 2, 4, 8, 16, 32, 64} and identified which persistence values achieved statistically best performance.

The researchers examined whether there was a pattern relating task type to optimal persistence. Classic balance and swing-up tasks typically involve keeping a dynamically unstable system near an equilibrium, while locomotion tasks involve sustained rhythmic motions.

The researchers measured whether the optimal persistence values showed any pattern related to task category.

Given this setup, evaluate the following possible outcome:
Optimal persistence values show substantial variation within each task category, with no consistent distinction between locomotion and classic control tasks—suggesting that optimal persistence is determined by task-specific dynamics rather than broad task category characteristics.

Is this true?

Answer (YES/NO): NO